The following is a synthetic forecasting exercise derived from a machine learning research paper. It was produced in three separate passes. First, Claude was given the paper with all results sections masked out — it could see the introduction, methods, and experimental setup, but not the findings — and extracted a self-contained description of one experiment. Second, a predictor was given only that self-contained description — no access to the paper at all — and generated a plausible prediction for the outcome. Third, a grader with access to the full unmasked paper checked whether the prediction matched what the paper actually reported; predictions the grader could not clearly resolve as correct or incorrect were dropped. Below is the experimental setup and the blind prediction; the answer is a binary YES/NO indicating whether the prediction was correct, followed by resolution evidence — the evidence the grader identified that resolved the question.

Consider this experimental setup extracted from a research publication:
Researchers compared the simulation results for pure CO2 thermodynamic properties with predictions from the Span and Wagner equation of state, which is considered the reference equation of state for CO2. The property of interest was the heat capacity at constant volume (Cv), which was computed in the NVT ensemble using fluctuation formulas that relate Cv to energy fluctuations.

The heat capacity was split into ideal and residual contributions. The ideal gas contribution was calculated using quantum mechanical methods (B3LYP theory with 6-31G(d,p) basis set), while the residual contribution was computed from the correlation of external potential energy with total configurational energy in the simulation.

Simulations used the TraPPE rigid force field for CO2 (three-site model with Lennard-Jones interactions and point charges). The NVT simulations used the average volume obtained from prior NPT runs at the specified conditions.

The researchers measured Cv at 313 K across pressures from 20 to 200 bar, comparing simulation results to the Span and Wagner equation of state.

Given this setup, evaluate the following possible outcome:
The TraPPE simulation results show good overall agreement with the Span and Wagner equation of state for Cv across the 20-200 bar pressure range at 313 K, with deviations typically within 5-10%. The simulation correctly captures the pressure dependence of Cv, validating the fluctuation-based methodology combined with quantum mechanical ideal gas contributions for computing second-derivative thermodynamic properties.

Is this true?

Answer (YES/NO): YES